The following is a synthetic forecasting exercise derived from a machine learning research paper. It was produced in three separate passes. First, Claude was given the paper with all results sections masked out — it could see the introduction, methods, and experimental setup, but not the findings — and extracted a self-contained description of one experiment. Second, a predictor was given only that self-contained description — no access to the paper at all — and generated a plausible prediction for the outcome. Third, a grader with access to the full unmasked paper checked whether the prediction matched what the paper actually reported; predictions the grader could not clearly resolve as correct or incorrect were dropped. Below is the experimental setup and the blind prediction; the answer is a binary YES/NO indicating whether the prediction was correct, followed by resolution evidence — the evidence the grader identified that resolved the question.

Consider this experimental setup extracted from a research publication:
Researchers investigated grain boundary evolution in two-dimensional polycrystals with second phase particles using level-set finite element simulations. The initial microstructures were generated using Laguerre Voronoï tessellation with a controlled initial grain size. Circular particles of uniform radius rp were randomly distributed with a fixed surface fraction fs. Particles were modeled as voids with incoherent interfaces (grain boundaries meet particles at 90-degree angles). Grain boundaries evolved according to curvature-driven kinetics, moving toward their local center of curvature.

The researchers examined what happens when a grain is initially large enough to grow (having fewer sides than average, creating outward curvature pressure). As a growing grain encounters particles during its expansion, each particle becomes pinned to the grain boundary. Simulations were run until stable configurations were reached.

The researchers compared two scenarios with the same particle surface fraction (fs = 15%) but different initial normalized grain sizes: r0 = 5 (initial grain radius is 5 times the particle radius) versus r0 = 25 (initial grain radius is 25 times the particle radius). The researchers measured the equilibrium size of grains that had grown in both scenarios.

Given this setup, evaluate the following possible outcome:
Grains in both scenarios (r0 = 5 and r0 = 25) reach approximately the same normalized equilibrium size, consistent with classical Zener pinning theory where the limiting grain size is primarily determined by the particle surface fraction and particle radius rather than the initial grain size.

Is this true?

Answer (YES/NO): NO